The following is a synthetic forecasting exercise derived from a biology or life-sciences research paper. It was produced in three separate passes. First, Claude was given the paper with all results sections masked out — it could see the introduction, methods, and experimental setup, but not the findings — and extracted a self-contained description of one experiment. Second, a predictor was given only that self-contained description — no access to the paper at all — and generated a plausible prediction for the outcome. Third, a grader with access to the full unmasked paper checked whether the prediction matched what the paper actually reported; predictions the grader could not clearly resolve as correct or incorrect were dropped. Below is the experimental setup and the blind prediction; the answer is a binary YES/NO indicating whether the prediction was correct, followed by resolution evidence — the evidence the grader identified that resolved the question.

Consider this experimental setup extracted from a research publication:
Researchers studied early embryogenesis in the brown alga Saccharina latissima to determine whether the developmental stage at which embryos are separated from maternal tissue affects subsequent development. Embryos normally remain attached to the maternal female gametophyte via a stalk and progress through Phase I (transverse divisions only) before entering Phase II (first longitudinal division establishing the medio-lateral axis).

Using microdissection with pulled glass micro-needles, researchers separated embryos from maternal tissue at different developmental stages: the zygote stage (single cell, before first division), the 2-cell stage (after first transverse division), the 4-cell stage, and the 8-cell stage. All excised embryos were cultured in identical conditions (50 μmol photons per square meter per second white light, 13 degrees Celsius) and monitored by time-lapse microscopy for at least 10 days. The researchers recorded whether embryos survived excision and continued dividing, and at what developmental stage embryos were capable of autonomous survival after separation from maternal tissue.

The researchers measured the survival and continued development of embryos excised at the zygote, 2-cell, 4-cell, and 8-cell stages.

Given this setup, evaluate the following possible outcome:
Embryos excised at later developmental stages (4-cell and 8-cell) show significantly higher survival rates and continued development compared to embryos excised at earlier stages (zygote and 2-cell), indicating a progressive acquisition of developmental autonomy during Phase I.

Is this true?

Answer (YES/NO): NO